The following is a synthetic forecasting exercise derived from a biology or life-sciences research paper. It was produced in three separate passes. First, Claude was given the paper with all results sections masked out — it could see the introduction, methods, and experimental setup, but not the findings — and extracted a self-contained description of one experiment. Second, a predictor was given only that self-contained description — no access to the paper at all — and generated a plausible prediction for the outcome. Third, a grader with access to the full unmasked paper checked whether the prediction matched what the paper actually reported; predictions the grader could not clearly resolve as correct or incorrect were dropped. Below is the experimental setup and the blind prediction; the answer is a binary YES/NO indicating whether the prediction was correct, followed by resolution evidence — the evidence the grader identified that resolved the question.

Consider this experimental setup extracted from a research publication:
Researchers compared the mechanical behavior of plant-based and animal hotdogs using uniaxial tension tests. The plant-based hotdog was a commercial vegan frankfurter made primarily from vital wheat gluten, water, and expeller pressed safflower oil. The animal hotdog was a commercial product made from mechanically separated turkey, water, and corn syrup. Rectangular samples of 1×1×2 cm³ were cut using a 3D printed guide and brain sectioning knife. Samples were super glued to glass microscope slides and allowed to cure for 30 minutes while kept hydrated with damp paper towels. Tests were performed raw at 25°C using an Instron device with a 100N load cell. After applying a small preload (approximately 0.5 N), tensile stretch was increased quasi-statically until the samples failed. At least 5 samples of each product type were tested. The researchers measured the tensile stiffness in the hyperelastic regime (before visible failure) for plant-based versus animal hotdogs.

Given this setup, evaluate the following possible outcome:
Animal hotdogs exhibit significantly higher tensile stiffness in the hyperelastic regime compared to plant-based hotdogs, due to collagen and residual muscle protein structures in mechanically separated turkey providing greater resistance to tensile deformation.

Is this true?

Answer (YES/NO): NO